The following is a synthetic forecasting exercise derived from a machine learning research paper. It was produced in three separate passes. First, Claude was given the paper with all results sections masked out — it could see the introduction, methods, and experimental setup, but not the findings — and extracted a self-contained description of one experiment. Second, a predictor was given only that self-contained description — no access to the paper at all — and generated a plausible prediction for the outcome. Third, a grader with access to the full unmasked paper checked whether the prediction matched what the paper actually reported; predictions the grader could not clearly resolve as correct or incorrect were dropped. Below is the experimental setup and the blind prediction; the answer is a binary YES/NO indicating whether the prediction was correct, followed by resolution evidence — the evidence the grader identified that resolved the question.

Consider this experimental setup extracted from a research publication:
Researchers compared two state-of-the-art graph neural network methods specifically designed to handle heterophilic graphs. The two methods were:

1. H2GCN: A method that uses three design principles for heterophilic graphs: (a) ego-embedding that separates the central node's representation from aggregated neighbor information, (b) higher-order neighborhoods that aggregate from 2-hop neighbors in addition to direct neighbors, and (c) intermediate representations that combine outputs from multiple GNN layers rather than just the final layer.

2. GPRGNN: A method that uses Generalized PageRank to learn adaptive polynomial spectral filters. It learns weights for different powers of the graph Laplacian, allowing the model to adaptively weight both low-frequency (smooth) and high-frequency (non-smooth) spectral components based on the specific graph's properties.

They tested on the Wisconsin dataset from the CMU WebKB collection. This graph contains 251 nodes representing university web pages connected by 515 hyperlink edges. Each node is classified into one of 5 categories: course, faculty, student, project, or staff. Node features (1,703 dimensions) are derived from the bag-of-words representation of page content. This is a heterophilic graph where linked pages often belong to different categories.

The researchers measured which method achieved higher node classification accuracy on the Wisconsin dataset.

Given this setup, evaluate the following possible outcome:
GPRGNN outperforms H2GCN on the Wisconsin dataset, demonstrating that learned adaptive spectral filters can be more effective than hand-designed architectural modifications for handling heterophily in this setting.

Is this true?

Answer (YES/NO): NO